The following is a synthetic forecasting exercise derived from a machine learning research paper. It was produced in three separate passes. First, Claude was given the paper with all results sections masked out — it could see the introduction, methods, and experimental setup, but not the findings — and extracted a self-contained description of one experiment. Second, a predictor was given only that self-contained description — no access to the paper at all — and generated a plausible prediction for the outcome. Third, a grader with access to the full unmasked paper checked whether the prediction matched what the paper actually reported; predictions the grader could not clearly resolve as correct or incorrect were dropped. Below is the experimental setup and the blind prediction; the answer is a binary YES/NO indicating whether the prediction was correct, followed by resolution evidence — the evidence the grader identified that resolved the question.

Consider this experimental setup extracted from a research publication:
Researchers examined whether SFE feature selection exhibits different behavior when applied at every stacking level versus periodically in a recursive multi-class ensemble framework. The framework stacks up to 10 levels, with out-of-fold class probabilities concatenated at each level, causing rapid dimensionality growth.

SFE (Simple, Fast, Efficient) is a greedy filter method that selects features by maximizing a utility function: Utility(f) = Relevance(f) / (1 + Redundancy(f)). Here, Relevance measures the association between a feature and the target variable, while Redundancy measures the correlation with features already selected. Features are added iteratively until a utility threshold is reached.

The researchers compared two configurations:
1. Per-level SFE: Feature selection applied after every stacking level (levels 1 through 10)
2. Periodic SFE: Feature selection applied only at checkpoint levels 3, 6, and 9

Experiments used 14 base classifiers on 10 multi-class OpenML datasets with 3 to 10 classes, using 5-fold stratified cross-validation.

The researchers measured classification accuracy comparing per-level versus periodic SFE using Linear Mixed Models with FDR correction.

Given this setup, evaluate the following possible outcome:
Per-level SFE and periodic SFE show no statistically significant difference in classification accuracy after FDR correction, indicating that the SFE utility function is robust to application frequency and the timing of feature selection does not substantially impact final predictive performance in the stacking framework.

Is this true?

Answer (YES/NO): NO